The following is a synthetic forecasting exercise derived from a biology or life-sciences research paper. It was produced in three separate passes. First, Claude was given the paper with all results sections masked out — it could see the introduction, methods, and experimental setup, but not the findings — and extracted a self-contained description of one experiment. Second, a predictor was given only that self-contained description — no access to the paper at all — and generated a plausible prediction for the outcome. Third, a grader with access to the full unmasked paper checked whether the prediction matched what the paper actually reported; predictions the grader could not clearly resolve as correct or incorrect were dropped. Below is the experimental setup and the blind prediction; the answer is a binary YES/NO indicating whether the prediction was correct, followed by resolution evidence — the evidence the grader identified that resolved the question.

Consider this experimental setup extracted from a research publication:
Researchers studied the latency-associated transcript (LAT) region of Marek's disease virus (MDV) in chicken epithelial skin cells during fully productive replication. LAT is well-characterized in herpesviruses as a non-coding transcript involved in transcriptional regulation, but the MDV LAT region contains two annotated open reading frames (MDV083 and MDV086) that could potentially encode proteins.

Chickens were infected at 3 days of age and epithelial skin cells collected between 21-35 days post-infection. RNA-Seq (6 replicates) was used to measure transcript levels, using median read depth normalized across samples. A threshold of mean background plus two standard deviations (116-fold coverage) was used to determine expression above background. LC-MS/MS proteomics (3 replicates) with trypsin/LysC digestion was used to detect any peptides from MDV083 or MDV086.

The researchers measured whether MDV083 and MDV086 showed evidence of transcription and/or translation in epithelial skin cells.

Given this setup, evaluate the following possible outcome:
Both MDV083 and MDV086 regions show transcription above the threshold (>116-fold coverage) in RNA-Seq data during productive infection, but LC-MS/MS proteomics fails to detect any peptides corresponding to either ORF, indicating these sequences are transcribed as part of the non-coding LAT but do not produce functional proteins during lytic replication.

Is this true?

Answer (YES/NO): YES